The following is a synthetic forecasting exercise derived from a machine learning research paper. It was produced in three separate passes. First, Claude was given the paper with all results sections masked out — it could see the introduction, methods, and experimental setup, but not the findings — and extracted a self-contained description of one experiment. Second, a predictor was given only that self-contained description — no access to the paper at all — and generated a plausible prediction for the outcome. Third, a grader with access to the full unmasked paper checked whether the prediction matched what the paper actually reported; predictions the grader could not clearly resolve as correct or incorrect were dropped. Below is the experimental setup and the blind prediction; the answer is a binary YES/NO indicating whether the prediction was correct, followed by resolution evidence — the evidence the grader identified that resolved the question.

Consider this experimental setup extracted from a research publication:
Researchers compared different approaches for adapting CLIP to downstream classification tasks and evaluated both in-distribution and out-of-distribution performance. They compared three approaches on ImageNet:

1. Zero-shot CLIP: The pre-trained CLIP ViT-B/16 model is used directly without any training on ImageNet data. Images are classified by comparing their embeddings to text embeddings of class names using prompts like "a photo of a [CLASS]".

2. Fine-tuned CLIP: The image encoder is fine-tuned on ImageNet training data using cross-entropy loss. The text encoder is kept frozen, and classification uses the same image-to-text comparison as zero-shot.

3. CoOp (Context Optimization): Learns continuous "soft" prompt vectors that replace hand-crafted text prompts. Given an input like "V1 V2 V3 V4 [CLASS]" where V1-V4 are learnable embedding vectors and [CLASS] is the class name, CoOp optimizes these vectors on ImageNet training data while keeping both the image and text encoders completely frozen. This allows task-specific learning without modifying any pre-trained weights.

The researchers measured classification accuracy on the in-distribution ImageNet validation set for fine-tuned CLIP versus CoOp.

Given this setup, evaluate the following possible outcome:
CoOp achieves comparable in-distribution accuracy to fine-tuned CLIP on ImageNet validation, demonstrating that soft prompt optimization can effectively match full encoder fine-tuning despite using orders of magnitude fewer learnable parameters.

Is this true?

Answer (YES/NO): NO